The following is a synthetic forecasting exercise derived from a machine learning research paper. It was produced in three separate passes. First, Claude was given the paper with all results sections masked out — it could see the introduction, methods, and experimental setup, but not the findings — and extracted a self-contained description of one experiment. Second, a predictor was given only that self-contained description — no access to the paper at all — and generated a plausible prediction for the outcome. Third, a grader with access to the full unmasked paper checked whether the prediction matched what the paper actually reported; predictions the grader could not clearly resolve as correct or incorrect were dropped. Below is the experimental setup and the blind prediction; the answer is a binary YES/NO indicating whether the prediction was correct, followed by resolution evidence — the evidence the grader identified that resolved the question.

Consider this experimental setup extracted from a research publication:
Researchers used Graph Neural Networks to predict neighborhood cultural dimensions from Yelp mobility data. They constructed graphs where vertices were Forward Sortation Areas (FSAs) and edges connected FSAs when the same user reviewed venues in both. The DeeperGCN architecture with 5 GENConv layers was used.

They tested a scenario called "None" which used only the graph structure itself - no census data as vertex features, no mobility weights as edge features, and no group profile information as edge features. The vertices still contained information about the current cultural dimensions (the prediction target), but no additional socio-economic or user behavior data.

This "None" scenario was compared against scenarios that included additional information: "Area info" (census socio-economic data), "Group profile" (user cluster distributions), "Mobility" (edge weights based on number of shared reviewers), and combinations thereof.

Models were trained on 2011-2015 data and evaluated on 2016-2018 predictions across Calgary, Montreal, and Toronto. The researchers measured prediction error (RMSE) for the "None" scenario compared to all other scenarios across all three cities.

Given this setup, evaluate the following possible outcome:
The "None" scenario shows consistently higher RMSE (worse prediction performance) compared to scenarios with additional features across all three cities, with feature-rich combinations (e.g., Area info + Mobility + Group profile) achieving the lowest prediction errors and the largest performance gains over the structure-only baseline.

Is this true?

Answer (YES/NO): NO